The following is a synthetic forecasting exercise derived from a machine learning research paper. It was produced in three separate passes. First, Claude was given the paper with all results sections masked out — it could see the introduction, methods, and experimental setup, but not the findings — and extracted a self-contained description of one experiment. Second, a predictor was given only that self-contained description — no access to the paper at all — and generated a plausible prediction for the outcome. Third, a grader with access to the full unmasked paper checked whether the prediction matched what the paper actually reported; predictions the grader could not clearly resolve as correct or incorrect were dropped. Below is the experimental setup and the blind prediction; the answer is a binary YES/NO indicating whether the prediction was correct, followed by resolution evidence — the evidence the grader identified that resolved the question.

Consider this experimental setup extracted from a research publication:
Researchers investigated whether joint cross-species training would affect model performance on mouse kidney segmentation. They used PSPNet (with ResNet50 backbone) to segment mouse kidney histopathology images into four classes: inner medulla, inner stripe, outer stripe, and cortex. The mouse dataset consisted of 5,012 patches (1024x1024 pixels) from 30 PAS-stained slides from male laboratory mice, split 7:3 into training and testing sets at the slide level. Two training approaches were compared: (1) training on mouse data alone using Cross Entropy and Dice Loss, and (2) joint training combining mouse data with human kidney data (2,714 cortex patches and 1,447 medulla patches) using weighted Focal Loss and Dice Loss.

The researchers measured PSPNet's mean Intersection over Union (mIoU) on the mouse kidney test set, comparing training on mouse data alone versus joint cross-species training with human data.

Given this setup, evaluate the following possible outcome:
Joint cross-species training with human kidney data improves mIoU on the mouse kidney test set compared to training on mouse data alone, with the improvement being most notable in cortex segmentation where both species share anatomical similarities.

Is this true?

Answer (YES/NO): NO